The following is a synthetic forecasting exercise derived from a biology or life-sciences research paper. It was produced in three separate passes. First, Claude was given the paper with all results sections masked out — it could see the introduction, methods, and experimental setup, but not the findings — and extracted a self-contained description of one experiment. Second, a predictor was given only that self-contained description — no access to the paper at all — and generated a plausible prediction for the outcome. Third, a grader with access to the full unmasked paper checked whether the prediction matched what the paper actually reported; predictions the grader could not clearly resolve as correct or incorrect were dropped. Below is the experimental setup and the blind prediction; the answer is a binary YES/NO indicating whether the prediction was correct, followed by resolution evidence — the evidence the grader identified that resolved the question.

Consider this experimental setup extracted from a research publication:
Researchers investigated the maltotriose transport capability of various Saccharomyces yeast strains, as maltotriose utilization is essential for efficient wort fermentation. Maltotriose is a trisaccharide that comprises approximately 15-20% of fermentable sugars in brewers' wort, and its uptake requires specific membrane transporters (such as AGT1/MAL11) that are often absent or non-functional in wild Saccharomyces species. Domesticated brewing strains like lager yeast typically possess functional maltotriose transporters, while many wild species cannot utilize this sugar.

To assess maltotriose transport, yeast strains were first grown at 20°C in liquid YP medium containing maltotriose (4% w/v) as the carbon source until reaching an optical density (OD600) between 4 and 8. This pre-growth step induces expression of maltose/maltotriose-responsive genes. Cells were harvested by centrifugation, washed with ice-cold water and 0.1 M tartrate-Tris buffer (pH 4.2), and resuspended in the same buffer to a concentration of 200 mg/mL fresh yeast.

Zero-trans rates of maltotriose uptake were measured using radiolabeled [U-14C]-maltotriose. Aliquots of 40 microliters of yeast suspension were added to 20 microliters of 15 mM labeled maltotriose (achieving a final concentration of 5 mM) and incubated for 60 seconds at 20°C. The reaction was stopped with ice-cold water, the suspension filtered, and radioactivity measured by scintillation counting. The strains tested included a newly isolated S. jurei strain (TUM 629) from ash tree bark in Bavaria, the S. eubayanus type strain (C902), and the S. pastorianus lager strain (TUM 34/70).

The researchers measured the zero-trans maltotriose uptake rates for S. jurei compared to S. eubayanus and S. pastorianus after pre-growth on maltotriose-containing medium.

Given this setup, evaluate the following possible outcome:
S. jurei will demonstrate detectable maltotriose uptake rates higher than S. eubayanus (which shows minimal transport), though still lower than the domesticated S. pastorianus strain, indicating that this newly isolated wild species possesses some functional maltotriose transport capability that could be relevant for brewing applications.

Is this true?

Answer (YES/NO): YES